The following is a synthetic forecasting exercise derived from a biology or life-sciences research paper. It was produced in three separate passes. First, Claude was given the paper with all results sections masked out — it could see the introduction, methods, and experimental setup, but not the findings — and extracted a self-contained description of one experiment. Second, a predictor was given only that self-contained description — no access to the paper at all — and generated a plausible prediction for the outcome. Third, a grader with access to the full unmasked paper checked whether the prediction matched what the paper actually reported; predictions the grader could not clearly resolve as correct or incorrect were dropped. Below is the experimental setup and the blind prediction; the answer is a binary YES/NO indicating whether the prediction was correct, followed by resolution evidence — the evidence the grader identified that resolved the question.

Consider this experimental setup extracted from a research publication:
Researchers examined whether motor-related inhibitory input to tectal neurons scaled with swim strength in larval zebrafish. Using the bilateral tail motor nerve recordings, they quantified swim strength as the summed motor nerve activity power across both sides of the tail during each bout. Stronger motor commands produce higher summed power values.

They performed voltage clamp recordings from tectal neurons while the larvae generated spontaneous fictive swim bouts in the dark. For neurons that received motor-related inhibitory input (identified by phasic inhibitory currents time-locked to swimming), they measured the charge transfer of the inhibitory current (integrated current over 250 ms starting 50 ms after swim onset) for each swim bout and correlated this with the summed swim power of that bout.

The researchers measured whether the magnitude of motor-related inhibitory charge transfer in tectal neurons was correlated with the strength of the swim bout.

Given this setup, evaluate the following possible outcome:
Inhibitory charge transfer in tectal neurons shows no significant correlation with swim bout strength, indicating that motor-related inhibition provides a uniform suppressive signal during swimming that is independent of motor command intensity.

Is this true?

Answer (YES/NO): NO